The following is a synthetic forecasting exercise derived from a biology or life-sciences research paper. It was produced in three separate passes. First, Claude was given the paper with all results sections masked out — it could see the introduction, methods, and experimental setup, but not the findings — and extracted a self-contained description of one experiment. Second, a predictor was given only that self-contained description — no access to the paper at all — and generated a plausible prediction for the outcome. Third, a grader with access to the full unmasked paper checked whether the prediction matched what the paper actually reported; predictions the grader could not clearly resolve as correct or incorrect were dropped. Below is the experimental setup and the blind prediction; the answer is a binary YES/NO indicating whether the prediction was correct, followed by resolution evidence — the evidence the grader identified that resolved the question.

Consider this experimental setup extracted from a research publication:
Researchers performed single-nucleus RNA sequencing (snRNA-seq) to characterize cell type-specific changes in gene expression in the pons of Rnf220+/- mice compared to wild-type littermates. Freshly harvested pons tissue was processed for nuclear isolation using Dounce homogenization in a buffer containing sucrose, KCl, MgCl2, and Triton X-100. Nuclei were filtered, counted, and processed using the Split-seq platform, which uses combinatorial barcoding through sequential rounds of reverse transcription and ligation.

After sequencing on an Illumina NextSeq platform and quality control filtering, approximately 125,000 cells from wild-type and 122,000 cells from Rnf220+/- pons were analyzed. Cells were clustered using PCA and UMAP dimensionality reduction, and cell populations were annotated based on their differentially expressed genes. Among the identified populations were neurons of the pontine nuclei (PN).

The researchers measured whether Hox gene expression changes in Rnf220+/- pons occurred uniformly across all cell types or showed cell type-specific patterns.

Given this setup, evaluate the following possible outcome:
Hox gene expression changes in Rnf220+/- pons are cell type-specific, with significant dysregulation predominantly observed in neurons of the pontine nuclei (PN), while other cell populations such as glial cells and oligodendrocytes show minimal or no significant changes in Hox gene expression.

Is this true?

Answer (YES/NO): NO